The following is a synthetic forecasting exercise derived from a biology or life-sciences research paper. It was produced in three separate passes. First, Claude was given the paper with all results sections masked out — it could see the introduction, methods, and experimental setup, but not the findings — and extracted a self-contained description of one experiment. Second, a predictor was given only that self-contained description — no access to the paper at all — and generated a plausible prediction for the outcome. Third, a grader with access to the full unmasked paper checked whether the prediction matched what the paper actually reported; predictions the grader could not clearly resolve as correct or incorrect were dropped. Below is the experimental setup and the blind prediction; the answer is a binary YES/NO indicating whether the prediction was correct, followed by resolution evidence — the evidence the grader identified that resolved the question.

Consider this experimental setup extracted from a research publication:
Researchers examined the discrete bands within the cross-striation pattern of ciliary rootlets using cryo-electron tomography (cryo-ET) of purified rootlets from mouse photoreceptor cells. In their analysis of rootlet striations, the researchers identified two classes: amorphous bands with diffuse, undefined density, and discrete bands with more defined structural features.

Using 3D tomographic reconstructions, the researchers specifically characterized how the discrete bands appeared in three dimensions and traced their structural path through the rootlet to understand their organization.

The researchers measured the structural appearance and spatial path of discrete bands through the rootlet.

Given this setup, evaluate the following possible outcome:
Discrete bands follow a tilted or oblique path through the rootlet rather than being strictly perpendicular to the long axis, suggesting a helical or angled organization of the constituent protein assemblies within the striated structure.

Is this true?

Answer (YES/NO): NO